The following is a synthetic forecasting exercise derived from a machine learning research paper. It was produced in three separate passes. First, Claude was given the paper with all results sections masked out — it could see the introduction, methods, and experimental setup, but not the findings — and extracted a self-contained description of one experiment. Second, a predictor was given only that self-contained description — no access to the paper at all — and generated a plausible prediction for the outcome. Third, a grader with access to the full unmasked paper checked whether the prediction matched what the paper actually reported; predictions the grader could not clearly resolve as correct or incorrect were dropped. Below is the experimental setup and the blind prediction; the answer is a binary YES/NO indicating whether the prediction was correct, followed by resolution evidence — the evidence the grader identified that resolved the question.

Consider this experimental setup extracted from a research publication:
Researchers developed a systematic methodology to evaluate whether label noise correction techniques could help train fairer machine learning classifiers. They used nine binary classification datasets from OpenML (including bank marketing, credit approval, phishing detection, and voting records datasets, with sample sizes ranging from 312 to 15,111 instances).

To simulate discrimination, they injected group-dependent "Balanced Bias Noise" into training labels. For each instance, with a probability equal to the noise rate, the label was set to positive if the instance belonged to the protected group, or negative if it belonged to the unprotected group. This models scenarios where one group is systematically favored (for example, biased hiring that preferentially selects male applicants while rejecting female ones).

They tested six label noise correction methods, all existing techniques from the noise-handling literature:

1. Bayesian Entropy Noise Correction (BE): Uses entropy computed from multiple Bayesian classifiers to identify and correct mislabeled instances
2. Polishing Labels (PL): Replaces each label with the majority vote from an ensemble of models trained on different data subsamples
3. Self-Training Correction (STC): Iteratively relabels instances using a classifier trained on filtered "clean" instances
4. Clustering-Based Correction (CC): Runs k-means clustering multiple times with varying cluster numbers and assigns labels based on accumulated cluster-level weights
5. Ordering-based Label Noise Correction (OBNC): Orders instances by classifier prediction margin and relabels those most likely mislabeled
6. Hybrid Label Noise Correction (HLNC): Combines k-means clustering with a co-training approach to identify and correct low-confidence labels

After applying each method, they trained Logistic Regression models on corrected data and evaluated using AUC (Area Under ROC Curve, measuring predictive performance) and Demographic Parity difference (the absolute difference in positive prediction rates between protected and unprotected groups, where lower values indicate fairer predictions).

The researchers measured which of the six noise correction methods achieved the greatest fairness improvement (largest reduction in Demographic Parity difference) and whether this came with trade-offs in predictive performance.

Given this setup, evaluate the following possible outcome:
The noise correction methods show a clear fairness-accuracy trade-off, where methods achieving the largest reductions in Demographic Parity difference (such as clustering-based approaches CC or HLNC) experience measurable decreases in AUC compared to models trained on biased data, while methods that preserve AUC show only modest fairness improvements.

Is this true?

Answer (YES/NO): NO